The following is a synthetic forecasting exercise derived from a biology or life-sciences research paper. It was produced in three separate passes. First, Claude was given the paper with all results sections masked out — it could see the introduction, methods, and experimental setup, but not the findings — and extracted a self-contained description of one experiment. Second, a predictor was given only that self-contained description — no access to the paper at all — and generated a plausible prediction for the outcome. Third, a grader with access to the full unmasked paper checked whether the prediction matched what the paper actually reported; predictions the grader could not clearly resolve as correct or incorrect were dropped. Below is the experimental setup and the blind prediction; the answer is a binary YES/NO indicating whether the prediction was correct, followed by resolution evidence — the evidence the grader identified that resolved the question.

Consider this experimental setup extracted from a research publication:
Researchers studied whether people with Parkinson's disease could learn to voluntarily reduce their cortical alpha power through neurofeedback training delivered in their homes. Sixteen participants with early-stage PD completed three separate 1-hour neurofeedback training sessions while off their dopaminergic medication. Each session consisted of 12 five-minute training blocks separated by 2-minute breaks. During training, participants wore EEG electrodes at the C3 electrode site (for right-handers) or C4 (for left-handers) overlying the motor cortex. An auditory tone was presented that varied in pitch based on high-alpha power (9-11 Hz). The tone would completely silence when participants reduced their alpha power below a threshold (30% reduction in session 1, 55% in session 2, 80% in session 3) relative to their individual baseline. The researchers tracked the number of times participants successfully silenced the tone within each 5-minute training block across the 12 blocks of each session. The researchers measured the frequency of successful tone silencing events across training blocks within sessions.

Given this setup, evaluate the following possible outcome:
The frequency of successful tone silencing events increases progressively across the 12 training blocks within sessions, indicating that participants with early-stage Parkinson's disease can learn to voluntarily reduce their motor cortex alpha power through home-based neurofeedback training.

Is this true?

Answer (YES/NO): YES